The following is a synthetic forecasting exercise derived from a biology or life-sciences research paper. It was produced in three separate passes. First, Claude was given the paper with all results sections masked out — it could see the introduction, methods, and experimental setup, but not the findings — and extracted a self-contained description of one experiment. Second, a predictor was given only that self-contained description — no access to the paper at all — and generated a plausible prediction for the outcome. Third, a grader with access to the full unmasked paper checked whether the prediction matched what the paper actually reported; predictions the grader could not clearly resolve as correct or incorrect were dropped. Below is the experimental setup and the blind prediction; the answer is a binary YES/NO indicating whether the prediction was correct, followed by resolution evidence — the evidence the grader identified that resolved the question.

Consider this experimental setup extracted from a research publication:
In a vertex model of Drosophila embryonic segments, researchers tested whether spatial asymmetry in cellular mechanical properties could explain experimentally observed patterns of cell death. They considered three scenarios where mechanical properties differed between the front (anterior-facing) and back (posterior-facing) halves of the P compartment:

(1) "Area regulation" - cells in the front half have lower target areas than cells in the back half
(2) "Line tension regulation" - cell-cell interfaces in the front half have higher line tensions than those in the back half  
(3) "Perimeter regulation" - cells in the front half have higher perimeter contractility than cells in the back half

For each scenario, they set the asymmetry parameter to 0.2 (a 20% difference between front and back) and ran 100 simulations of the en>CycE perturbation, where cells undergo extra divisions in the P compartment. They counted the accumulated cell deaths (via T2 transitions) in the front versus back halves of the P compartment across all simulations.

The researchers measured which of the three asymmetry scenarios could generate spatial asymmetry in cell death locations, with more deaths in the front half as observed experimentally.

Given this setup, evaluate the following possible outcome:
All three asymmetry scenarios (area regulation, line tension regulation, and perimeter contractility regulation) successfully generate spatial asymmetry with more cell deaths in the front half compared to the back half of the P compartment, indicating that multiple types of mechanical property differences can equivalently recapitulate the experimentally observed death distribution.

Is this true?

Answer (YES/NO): YES